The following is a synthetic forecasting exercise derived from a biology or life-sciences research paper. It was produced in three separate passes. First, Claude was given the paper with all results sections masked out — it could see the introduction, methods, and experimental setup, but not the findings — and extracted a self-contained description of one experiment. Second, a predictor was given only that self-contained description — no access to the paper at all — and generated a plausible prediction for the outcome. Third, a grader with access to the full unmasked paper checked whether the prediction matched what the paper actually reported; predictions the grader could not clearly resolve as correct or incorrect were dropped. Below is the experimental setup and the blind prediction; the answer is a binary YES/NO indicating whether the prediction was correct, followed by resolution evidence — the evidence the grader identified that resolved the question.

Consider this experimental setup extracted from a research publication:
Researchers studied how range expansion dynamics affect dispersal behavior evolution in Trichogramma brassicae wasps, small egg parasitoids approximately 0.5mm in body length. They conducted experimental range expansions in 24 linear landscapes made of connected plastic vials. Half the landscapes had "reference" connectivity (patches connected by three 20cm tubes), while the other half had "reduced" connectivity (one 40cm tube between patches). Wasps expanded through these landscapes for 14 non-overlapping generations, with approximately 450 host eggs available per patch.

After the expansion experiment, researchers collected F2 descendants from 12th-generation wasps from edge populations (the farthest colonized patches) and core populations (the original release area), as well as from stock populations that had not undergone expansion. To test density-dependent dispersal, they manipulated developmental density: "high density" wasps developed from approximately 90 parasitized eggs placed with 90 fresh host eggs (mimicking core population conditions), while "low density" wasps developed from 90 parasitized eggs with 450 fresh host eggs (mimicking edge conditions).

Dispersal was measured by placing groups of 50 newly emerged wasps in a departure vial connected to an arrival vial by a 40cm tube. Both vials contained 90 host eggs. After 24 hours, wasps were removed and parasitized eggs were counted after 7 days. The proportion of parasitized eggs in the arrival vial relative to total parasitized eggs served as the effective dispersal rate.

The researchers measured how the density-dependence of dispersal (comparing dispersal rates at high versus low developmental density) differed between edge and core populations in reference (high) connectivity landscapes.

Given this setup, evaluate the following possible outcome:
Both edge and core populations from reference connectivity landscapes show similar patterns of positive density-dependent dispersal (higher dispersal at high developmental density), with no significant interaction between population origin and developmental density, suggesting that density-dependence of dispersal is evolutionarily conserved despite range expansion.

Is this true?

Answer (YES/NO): NO